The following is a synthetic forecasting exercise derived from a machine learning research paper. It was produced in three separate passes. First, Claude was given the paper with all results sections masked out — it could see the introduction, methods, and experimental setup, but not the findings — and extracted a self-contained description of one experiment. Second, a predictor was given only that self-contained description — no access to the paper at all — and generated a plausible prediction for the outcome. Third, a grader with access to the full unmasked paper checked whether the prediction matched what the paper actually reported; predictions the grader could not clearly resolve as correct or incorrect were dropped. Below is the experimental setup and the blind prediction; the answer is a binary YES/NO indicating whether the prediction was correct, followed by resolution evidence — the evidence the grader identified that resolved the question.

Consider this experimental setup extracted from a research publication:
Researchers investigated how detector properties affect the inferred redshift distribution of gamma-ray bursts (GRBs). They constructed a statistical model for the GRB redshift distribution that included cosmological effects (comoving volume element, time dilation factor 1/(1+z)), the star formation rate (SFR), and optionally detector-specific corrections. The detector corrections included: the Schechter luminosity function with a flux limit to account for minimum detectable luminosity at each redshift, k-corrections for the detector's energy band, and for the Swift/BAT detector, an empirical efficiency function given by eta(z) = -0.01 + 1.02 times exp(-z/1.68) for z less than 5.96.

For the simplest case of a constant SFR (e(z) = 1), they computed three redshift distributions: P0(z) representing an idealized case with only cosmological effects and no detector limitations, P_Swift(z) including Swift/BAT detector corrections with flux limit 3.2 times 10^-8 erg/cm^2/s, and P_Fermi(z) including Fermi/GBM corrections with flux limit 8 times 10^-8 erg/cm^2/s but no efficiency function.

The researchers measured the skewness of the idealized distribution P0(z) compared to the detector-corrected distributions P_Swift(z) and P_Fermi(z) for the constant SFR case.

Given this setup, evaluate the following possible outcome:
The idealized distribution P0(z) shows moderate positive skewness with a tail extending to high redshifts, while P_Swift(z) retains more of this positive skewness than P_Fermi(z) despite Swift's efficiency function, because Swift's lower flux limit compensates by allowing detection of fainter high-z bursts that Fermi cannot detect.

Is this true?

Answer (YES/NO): NO